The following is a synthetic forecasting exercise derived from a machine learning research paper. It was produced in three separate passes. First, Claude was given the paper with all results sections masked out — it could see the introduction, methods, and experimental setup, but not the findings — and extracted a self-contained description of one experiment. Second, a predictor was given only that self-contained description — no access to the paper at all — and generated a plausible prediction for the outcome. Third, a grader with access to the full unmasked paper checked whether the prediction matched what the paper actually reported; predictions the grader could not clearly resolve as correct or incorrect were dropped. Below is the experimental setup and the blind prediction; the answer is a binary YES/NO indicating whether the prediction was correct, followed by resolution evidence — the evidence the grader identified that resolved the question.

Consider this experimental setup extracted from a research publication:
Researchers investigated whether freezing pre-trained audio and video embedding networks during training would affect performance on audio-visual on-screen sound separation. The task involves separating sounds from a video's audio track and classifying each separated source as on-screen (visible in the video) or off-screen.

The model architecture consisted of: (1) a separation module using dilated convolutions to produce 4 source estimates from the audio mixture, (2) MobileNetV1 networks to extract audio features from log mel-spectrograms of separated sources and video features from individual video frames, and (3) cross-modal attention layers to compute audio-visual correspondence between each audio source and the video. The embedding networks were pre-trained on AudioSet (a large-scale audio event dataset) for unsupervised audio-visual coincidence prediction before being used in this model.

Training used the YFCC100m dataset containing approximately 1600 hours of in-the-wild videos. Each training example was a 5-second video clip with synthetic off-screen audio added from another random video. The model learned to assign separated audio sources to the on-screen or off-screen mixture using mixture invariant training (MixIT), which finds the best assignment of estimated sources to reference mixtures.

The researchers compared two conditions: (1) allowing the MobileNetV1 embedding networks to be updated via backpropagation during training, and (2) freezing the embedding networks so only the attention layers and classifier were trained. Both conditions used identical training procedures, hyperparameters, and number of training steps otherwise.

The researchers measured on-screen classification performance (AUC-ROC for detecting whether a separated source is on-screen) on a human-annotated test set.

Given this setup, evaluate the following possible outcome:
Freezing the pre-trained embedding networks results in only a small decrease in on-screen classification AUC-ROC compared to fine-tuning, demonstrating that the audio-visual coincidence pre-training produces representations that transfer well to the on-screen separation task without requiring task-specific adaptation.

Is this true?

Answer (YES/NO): NO